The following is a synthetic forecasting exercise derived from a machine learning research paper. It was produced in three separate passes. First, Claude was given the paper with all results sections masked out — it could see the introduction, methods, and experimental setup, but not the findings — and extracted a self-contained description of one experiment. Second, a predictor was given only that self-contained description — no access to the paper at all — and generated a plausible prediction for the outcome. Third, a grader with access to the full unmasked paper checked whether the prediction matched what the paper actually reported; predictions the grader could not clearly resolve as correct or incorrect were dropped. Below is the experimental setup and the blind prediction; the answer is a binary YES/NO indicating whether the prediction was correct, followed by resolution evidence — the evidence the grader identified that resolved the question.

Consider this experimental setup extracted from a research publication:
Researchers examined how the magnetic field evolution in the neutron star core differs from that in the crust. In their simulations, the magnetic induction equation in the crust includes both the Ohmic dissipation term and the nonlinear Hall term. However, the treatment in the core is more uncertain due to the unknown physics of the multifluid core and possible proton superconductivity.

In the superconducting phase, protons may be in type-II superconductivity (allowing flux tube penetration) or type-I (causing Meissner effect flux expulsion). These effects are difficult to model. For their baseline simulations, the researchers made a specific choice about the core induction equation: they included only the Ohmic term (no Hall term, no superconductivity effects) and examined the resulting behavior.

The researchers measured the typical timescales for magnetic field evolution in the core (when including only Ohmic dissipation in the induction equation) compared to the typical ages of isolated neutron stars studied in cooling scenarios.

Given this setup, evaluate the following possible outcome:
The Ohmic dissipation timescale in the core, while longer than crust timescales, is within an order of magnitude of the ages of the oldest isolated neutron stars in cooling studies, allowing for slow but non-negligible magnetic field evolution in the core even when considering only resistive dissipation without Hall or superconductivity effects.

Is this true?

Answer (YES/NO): NO